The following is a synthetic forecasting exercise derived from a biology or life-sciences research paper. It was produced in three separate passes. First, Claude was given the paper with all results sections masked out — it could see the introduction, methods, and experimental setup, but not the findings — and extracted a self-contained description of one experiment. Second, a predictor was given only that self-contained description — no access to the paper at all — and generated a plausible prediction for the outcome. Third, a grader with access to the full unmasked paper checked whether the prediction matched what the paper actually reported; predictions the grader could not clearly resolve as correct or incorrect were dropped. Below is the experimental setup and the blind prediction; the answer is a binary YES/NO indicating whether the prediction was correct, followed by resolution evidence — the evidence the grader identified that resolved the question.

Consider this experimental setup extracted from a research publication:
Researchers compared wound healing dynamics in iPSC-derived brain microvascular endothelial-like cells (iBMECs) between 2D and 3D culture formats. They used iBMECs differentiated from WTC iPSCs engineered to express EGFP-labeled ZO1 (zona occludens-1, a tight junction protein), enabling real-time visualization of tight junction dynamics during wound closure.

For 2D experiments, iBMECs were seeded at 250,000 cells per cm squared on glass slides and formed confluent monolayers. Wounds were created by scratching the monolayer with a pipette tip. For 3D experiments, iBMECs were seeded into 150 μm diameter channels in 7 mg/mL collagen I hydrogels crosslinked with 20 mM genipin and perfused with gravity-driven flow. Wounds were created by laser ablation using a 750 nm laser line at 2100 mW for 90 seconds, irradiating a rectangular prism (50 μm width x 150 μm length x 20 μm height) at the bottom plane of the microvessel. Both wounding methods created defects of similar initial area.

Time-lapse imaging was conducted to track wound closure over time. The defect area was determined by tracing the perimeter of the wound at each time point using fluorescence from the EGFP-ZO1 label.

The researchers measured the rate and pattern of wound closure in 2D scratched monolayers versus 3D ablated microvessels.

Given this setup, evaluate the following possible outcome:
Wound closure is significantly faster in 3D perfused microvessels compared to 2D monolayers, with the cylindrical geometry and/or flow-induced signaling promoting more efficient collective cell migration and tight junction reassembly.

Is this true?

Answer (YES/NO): NO